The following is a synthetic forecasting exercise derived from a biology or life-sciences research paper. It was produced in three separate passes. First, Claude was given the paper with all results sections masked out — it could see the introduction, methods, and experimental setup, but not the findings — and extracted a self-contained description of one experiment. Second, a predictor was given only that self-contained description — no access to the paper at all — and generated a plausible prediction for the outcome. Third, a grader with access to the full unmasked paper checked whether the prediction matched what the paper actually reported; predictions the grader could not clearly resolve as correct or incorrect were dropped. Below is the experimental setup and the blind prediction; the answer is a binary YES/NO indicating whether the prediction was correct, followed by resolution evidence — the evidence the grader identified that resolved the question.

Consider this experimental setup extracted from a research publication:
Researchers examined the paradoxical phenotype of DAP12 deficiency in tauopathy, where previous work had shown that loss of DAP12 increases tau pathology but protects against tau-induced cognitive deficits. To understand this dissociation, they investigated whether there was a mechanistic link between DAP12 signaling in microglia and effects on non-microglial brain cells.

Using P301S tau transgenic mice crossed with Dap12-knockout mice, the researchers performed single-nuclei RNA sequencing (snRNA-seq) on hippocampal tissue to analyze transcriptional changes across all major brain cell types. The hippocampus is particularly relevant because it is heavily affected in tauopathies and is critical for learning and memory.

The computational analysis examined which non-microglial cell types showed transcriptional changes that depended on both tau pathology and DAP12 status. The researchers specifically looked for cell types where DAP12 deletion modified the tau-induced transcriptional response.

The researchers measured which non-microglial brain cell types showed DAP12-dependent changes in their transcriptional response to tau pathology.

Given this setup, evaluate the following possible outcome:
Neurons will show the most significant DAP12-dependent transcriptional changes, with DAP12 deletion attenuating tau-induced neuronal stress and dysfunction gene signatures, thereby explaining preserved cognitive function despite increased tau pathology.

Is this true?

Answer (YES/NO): NO